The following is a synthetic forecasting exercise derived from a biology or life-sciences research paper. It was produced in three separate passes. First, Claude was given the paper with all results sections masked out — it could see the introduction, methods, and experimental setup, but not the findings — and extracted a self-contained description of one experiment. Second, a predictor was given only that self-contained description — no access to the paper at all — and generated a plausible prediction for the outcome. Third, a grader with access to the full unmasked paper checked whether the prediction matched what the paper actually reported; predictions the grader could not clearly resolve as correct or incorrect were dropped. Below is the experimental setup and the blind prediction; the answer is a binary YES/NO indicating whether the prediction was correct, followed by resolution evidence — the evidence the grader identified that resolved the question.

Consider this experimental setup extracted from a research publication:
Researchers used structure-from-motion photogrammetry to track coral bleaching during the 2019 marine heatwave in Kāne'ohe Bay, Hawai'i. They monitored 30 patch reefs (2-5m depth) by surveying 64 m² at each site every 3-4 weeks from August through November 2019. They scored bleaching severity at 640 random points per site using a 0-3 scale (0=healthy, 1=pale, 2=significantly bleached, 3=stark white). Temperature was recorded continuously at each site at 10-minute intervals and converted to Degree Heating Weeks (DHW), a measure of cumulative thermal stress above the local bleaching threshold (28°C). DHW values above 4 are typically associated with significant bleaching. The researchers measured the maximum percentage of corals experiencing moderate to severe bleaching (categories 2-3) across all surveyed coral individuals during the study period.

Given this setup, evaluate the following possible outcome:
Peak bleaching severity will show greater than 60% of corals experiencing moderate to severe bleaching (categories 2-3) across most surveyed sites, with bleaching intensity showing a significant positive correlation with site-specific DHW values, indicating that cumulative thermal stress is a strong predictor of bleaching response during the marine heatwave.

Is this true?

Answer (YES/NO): NO